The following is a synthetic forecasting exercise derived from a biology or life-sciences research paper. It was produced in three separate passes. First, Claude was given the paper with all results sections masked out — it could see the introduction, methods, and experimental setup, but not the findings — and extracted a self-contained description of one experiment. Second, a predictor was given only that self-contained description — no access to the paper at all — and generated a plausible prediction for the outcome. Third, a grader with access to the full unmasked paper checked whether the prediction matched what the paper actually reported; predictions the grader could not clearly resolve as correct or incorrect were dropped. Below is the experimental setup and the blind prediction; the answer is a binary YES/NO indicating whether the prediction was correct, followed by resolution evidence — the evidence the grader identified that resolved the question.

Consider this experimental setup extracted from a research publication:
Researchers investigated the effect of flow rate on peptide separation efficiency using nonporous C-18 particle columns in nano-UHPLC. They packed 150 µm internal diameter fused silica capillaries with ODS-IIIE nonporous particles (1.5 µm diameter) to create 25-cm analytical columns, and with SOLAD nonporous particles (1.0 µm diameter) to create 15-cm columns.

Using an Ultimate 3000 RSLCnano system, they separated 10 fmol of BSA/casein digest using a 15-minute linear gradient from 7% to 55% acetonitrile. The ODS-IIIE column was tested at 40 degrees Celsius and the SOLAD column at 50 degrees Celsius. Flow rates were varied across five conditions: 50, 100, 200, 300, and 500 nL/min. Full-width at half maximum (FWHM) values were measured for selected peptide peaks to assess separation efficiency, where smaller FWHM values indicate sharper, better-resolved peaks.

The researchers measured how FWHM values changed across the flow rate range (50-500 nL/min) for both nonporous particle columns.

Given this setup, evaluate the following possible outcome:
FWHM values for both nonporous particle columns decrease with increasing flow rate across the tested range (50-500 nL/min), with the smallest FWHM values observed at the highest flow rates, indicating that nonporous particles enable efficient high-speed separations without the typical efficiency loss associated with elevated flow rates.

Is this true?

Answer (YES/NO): NO